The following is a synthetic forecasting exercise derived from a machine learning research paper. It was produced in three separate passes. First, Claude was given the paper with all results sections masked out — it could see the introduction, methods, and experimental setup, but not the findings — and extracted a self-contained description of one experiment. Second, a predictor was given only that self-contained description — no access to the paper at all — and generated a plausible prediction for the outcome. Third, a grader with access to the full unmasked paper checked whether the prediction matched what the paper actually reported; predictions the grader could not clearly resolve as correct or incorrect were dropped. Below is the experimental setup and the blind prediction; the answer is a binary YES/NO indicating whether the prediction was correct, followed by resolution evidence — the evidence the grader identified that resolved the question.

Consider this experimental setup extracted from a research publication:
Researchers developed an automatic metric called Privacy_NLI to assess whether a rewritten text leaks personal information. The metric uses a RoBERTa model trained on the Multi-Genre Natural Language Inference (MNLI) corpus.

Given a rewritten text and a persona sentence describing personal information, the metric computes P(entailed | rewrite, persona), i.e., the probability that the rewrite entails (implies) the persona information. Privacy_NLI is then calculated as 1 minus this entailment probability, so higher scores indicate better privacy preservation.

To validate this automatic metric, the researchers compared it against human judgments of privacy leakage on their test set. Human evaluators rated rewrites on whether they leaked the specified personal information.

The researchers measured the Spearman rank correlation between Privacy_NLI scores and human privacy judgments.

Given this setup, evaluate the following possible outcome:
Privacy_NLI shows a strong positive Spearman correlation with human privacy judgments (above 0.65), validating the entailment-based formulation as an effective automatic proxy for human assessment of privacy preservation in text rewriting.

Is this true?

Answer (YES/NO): YES